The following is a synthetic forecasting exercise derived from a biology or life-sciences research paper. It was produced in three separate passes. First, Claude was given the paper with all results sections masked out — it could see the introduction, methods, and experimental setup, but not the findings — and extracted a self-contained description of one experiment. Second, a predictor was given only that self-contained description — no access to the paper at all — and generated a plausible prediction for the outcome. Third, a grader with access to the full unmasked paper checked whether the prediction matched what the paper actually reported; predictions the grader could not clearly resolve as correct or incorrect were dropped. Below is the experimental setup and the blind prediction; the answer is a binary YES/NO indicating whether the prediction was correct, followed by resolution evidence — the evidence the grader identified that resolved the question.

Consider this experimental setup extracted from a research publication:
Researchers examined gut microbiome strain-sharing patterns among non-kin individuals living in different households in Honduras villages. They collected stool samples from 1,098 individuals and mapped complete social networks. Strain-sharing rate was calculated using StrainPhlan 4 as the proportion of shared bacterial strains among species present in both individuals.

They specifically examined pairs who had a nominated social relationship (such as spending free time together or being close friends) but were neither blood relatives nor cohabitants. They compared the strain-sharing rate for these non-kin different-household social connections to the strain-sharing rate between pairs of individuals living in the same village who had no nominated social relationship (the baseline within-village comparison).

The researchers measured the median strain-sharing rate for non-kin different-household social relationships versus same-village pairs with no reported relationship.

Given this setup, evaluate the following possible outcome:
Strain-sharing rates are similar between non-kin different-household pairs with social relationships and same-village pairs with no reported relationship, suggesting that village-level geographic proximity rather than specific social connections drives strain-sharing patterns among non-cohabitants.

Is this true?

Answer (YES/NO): NO